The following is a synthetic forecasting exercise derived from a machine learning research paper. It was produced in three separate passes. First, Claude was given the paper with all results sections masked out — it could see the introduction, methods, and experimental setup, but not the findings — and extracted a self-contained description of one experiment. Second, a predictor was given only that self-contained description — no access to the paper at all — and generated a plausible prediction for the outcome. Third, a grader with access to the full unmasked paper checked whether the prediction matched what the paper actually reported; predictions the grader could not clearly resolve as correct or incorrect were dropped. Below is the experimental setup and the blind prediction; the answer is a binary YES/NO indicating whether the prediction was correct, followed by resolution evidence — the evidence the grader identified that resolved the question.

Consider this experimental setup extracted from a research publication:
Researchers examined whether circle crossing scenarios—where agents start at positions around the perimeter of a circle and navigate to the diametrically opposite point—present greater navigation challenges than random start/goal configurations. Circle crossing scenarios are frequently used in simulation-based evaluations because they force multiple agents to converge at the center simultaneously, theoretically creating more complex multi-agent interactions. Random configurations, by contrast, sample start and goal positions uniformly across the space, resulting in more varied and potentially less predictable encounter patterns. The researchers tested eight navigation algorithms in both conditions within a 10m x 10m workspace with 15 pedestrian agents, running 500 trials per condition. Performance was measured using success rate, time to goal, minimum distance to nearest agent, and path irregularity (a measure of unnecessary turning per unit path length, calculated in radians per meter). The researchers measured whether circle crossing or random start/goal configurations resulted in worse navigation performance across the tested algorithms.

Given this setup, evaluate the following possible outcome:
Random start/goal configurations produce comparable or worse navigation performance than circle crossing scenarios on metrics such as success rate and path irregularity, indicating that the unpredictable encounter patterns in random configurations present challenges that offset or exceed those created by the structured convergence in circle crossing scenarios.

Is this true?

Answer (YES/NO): YES